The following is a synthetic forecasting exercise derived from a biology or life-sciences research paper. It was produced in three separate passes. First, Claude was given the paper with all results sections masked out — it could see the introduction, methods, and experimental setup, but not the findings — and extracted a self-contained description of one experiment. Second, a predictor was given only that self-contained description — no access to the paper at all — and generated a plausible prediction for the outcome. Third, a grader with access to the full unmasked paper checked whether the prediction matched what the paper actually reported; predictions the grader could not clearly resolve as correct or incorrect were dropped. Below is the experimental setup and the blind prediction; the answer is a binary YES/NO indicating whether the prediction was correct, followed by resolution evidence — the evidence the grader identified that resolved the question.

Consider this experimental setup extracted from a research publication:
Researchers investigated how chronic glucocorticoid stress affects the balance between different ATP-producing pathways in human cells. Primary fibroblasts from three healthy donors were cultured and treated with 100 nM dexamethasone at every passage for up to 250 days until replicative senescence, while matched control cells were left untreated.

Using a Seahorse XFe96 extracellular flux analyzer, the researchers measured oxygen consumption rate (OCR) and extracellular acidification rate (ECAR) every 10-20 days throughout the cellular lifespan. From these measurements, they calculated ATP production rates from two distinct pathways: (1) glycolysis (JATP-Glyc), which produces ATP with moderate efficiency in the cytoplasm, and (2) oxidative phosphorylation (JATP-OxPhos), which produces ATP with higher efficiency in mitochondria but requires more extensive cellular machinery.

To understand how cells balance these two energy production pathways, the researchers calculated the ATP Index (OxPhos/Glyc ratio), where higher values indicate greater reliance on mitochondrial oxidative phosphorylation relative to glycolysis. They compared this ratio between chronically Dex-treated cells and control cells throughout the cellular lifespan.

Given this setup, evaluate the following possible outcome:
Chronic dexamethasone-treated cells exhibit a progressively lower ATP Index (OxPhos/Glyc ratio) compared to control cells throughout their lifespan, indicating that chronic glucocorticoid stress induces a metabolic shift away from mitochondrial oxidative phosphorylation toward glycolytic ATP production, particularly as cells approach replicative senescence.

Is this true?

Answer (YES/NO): NO